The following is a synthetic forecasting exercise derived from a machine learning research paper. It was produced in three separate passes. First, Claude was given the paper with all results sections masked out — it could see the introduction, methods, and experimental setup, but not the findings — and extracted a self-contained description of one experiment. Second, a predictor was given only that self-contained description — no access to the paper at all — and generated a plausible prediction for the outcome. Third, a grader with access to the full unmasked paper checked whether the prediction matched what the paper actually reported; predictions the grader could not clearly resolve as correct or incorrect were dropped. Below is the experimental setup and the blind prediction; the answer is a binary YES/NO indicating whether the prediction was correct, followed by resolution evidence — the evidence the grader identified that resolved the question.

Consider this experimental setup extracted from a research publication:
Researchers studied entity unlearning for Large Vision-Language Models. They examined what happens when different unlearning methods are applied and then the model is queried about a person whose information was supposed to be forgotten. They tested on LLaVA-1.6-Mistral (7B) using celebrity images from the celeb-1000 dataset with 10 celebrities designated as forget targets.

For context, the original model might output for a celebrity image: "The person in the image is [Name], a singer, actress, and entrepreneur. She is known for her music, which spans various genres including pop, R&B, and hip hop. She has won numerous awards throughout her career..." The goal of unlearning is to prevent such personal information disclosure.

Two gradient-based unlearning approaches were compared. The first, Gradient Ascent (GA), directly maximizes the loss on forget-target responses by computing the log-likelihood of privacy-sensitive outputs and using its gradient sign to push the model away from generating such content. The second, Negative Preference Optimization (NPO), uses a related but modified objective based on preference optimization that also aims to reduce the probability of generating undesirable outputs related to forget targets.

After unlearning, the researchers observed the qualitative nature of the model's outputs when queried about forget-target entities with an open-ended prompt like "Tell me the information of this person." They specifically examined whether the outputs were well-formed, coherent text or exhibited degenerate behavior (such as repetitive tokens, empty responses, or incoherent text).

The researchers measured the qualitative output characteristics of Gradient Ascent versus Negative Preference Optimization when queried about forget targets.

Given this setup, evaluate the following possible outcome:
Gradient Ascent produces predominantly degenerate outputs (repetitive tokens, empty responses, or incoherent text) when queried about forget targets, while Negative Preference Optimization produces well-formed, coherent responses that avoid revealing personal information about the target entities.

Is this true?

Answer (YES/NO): NO